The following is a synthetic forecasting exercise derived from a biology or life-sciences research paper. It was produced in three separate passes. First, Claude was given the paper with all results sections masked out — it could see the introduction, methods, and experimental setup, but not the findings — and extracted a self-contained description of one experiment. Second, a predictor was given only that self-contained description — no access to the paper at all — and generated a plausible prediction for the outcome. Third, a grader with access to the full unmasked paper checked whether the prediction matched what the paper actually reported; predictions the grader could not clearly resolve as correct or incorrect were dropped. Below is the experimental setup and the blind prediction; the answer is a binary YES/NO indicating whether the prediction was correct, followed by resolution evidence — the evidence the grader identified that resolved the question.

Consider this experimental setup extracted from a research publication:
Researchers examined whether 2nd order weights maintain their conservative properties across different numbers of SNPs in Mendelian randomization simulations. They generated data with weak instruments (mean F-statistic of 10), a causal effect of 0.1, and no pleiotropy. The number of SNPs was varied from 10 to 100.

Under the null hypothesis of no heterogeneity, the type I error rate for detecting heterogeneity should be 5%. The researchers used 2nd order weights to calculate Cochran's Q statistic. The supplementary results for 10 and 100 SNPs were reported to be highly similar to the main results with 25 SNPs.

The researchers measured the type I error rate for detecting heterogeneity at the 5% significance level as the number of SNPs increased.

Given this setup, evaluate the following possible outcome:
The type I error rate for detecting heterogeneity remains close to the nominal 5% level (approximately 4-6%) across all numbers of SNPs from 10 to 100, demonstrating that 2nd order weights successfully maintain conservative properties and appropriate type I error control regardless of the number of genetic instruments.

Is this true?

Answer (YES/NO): NO